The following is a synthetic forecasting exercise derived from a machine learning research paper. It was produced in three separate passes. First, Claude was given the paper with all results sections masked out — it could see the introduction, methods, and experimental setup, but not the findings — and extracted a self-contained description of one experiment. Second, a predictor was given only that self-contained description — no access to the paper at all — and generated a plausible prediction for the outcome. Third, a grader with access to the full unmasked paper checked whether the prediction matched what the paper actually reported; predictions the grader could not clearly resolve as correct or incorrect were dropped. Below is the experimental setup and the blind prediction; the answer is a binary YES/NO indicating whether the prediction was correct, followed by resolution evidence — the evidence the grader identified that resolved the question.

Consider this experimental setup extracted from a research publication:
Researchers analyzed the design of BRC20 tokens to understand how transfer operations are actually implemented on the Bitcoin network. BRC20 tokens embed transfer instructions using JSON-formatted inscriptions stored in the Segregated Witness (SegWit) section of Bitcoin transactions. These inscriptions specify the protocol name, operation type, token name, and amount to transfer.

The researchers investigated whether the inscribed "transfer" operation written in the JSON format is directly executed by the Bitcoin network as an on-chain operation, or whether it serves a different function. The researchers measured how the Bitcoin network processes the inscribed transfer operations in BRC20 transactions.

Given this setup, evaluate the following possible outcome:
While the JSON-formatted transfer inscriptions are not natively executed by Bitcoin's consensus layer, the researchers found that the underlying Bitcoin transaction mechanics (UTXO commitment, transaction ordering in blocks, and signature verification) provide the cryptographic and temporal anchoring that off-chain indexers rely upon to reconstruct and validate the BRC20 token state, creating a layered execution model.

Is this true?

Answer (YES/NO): NO